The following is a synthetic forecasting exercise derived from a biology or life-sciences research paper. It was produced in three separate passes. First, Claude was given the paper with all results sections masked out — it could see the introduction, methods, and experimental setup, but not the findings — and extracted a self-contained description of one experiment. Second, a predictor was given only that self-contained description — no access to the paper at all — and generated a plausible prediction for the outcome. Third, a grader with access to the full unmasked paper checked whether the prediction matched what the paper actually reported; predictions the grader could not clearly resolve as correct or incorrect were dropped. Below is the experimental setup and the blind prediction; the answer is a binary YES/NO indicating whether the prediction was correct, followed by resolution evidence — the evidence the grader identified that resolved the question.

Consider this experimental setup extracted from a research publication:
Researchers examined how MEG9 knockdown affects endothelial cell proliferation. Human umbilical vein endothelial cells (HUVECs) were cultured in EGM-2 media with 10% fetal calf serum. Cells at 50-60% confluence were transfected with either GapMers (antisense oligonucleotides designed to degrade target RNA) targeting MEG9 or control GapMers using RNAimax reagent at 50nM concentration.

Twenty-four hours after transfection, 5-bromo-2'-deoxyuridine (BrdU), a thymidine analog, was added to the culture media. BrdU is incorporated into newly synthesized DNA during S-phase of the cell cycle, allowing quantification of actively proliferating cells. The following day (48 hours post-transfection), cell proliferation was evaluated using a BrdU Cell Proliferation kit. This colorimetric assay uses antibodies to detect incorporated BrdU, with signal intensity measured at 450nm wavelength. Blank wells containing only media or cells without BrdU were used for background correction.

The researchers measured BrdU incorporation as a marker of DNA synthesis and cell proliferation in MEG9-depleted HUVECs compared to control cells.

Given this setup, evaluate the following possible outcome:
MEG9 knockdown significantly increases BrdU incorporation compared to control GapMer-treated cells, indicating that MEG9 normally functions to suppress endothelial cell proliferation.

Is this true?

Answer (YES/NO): NO